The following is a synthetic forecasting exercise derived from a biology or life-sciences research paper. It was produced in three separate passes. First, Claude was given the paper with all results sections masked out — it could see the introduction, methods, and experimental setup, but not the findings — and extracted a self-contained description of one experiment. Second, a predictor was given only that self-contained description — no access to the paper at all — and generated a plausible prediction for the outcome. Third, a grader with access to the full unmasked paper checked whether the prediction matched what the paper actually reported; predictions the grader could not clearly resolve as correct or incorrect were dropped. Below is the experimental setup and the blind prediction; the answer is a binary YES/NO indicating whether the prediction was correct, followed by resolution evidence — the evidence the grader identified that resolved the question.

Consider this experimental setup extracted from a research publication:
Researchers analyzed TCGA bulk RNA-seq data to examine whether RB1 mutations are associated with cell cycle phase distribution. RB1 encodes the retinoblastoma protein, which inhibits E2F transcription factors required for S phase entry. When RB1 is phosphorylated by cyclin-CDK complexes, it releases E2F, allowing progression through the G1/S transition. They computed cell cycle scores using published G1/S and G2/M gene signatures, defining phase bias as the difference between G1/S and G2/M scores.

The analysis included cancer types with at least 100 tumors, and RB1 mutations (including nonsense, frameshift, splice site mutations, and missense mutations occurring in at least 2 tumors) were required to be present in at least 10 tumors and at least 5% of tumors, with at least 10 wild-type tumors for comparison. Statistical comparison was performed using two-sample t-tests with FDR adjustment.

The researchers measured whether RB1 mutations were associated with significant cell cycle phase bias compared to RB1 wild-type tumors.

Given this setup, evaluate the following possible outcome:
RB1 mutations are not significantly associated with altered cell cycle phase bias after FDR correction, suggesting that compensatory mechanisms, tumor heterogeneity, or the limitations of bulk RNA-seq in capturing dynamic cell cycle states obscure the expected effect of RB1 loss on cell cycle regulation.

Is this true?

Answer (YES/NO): NO